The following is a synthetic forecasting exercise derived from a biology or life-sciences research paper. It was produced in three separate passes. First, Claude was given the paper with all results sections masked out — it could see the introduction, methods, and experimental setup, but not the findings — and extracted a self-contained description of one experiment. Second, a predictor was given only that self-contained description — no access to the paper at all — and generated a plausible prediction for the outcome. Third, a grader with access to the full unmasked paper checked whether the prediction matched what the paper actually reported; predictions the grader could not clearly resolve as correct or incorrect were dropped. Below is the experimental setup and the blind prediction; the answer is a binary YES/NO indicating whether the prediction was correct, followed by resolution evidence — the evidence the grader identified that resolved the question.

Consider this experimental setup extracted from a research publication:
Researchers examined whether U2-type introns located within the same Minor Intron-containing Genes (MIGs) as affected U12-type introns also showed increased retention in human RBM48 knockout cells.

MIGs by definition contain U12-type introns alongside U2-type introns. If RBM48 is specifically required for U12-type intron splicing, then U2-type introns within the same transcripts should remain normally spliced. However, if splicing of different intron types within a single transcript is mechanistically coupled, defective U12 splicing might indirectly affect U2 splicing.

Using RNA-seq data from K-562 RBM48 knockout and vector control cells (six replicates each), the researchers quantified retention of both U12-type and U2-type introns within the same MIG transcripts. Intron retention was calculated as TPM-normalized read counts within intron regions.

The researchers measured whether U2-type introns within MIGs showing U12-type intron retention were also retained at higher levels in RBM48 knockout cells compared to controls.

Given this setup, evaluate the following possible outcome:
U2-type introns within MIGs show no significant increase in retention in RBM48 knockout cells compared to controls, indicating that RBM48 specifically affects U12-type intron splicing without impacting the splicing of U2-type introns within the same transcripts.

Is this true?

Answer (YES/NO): YES